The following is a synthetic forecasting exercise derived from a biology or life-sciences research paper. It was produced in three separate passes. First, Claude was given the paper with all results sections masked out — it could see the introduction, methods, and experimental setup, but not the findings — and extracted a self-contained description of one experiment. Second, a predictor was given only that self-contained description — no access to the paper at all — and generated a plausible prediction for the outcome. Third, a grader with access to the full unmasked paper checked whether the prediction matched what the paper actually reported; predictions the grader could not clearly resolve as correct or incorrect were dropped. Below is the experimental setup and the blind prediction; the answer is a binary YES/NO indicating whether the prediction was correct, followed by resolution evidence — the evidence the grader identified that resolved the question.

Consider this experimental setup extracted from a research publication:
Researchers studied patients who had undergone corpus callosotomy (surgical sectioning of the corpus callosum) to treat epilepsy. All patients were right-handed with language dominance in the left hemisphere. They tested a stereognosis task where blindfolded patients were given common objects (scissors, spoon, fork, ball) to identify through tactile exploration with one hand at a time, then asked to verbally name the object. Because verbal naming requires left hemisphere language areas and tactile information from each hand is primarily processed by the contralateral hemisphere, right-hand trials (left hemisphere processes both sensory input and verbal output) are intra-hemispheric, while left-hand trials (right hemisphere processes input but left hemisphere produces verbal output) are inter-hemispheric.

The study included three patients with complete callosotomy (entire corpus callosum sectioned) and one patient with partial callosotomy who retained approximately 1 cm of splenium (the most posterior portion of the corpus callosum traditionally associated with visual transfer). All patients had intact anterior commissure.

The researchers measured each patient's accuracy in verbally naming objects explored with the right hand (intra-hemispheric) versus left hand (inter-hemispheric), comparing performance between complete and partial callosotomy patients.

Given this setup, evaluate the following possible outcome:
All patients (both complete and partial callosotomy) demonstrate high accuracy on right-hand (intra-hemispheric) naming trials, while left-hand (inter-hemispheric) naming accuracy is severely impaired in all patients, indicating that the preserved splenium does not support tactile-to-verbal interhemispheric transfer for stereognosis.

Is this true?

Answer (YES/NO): NO